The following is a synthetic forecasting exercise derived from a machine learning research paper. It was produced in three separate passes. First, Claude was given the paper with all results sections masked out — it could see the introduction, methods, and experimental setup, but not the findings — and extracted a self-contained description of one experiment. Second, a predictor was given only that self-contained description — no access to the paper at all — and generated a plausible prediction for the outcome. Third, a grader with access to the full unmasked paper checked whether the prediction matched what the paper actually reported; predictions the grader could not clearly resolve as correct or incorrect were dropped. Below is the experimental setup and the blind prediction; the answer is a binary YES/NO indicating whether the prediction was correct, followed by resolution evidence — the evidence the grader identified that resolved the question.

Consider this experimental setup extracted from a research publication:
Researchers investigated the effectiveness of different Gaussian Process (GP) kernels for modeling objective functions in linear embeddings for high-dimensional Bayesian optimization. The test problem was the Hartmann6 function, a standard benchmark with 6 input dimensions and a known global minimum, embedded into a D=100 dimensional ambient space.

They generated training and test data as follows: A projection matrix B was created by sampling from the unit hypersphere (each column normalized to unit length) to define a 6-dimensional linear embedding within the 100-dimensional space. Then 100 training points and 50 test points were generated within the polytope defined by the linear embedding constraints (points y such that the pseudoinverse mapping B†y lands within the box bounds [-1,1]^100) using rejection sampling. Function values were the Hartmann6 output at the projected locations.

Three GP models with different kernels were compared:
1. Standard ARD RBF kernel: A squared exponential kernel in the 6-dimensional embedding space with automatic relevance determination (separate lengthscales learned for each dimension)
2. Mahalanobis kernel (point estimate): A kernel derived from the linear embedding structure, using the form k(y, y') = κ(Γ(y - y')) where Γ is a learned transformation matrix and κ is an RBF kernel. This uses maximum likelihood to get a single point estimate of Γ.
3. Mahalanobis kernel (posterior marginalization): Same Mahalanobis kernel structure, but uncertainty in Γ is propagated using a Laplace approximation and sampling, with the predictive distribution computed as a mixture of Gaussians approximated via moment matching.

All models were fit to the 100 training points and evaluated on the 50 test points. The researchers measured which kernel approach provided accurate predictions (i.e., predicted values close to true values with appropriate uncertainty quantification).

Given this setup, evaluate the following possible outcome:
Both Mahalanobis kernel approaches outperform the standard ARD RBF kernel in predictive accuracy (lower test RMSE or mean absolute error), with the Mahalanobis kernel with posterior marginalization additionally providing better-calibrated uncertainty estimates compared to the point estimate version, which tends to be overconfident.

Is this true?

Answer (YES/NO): YES